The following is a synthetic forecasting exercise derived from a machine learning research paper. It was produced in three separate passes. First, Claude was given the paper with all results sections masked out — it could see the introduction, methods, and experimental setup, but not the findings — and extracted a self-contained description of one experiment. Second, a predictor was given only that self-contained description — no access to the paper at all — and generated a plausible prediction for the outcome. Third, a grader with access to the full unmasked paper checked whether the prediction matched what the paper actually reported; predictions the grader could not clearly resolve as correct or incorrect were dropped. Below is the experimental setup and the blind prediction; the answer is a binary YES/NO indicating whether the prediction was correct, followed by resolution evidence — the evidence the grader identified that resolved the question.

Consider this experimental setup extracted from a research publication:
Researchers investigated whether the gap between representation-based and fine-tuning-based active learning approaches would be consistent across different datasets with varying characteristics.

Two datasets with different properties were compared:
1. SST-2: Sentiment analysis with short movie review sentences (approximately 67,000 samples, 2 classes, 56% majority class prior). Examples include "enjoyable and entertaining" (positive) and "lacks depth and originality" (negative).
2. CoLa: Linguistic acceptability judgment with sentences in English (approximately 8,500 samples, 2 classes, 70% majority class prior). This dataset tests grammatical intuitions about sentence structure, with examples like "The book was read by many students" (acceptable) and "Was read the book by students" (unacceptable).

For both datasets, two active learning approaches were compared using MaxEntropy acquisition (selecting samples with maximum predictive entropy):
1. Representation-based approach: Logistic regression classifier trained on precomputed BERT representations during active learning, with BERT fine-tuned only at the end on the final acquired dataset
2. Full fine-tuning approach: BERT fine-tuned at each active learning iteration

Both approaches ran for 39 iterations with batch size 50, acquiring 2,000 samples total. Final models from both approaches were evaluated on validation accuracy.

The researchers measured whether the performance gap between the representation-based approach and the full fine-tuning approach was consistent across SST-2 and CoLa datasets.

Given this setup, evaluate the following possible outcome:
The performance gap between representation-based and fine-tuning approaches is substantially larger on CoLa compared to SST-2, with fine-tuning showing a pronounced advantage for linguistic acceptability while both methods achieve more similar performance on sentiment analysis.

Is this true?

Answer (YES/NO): NO